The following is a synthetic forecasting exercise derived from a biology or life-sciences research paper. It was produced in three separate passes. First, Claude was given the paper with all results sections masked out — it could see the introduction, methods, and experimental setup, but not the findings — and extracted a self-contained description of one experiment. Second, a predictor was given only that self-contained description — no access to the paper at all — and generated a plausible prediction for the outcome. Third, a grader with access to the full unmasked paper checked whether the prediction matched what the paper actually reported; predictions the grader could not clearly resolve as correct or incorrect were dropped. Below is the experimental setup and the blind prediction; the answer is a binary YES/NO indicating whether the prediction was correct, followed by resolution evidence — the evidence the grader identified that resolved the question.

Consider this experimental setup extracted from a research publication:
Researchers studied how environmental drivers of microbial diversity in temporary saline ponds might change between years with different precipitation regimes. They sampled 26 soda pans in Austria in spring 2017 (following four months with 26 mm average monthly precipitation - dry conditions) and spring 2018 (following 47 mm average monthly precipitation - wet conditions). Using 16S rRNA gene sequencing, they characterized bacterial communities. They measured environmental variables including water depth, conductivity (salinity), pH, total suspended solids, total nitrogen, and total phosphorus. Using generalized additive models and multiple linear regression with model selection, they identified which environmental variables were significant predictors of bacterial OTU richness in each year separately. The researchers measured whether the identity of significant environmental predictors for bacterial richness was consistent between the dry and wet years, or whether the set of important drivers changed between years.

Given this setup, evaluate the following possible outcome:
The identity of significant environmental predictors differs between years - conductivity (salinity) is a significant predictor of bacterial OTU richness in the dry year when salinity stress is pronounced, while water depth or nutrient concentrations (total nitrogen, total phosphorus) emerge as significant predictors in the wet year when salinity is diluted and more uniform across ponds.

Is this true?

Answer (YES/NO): NO